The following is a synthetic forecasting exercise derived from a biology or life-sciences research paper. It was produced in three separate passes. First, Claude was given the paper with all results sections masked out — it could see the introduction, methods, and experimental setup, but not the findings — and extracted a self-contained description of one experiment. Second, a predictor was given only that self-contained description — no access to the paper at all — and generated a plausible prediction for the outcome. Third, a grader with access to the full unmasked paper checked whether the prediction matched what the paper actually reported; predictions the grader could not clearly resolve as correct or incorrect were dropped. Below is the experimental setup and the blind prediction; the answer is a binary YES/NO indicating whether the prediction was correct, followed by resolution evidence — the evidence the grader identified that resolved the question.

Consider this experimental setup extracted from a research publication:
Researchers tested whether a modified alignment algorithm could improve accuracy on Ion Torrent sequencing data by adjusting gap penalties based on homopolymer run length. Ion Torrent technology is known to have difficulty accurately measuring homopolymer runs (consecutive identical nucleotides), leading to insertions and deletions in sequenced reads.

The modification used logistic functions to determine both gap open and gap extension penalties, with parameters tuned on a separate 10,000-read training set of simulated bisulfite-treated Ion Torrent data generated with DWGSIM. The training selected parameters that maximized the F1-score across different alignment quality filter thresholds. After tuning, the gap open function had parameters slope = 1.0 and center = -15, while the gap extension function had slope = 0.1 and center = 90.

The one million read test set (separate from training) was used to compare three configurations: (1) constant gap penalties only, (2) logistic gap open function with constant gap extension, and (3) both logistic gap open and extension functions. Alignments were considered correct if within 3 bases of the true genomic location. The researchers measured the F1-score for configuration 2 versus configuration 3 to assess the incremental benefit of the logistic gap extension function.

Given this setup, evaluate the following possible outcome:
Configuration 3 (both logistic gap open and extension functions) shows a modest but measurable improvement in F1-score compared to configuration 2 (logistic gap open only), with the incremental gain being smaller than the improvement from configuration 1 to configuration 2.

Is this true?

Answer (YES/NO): NO